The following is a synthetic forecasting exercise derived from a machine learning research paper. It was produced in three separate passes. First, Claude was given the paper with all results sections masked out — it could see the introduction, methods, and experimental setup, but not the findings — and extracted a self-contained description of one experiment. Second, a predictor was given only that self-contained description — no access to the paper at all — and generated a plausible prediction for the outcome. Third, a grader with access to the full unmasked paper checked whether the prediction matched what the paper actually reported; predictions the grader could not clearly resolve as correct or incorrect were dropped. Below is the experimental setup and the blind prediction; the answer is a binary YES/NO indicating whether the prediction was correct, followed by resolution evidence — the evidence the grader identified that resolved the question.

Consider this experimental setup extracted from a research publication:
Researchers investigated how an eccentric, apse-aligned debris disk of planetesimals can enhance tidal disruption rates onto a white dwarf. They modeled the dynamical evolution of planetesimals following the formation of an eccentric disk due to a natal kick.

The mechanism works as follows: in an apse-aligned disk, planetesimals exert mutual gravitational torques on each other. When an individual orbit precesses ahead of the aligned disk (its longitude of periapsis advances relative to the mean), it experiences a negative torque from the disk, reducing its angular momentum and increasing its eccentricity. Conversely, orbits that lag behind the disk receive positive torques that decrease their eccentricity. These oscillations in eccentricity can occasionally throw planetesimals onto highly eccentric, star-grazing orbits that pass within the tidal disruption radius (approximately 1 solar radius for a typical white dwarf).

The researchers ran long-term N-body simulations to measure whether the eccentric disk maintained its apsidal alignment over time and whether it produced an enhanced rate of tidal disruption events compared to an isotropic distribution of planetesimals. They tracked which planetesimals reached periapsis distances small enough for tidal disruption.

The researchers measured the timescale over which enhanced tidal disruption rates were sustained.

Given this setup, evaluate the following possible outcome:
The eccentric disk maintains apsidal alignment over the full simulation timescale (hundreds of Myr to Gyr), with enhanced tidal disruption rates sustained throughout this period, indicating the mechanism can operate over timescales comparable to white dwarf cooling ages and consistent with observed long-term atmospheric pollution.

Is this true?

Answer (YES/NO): NO